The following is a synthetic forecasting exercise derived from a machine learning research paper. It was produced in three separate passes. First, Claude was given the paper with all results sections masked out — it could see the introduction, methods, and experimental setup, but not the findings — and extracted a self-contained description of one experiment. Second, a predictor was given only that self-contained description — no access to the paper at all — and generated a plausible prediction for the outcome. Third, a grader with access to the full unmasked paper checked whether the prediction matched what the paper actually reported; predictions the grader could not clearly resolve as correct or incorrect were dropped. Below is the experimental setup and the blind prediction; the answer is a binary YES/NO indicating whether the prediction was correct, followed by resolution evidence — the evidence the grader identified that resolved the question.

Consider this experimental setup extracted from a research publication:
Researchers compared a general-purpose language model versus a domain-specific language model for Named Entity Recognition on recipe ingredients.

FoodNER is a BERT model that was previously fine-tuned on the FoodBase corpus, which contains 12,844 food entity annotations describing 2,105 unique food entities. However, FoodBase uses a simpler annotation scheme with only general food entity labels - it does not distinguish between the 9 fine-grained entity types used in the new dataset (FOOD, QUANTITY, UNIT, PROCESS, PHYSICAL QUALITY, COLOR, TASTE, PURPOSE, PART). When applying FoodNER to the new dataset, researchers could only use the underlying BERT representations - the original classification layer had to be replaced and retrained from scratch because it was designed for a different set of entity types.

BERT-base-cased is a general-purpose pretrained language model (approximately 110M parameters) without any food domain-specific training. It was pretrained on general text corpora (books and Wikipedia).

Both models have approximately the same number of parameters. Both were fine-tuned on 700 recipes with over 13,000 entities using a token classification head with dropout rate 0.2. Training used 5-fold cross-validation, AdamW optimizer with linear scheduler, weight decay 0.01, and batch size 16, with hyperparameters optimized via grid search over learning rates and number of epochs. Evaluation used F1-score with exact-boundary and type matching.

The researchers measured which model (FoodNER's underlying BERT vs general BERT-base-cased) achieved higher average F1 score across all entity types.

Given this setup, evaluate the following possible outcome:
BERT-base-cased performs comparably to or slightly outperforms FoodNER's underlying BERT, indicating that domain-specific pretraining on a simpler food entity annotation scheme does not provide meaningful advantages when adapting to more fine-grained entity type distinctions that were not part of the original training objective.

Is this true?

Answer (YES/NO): YES